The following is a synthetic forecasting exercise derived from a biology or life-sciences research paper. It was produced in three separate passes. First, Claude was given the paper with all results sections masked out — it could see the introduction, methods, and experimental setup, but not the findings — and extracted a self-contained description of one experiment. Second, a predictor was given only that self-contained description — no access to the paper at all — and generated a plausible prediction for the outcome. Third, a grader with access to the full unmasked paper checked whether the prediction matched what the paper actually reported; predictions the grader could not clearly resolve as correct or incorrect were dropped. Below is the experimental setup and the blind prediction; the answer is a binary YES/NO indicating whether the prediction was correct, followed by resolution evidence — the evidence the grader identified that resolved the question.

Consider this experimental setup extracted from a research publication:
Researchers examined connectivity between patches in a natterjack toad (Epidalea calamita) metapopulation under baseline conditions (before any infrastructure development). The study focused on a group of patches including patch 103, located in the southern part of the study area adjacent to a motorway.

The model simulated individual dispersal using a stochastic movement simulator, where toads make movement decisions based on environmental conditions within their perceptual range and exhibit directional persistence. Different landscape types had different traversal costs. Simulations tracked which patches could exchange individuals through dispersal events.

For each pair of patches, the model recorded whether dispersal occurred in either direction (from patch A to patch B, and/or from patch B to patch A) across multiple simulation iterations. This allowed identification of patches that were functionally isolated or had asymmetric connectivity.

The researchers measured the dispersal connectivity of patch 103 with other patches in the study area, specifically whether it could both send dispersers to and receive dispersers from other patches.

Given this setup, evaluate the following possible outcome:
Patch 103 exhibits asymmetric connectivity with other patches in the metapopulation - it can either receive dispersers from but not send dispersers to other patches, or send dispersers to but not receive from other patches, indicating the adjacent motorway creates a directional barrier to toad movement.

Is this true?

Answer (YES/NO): YES